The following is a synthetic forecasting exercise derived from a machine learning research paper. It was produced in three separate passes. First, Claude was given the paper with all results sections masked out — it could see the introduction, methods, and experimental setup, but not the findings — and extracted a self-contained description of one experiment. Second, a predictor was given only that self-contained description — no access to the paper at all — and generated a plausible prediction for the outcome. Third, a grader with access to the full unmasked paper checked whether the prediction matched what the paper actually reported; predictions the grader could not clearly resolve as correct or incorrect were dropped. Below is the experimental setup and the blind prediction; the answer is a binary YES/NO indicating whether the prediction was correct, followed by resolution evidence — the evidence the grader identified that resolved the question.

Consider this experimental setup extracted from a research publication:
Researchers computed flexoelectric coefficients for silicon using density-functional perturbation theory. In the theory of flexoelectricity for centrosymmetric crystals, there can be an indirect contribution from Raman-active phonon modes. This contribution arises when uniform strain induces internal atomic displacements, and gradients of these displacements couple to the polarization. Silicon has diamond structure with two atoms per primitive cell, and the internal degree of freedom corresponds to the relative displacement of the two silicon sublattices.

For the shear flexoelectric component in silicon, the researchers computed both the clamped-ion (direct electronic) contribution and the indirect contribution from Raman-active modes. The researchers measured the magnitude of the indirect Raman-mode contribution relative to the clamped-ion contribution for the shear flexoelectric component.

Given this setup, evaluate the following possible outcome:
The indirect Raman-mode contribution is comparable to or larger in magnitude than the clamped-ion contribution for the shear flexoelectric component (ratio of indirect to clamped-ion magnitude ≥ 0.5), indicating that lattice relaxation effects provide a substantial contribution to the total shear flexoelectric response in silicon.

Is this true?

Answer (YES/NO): YES